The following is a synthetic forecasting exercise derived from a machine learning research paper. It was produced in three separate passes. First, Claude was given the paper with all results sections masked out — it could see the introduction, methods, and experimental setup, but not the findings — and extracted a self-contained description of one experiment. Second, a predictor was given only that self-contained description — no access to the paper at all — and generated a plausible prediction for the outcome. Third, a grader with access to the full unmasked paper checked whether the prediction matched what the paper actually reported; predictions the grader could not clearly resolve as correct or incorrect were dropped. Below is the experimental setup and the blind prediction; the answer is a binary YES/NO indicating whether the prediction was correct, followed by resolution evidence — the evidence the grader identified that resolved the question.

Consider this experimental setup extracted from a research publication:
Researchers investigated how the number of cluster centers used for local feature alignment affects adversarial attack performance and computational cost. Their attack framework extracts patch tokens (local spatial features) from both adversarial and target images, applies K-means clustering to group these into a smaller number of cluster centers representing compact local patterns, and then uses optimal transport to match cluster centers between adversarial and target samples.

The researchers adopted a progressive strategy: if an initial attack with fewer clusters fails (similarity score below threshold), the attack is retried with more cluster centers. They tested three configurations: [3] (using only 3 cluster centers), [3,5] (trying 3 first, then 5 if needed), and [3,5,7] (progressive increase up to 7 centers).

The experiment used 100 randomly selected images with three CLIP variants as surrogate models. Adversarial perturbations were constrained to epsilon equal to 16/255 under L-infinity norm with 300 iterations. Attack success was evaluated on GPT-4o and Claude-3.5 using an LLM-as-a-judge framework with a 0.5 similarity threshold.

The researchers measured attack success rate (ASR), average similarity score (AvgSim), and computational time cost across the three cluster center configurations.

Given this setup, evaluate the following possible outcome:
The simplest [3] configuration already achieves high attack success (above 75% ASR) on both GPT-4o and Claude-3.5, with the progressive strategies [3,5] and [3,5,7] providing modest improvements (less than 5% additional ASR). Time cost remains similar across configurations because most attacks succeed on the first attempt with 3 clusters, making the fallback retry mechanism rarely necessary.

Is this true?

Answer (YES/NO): NO